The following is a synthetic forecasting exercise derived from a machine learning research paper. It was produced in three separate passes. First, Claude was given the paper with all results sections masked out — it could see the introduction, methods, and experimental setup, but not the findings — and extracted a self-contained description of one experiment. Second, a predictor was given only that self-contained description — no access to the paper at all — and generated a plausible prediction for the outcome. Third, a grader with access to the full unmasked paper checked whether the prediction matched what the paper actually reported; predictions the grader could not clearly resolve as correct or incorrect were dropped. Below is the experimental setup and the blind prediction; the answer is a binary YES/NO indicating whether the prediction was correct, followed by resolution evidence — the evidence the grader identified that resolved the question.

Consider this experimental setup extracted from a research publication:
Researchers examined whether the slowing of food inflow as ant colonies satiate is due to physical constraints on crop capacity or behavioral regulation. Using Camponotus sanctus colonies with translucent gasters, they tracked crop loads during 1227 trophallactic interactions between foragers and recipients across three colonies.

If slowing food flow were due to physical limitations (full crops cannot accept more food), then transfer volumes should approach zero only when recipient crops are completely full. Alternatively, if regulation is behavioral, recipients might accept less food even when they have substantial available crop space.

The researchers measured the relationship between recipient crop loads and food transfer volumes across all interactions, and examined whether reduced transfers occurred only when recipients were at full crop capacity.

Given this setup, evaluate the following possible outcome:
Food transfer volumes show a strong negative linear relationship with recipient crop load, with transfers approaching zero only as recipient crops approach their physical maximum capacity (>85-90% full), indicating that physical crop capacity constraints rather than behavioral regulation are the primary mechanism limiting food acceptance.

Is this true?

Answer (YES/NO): NO